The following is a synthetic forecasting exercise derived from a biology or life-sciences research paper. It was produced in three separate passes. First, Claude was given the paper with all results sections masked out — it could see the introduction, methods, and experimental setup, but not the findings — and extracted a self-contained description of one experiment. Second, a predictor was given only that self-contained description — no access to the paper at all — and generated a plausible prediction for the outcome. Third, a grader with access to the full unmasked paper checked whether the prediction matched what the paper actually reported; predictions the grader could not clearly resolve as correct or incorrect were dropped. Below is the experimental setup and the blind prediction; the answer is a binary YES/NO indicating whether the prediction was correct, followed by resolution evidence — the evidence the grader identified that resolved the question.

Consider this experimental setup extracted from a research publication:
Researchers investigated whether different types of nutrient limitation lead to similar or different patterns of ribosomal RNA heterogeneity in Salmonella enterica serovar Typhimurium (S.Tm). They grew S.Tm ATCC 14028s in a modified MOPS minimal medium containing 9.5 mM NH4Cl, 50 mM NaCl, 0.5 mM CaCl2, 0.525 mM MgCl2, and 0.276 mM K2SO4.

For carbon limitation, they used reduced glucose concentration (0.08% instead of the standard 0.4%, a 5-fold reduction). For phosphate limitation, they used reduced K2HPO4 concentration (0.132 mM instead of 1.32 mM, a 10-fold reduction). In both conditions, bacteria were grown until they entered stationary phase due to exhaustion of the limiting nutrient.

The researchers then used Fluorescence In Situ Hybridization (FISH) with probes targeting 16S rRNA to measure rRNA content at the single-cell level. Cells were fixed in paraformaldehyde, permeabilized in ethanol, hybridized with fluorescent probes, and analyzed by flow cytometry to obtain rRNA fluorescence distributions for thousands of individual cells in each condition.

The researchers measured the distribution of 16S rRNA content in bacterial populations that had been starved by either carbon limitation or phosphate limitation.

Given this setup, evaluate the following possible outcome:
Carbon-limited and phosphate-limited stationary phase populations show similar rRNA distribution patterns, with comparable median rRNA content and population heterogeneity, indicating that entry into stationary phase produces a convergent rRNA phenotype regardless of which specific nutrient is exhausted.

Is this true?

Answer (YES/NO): NO